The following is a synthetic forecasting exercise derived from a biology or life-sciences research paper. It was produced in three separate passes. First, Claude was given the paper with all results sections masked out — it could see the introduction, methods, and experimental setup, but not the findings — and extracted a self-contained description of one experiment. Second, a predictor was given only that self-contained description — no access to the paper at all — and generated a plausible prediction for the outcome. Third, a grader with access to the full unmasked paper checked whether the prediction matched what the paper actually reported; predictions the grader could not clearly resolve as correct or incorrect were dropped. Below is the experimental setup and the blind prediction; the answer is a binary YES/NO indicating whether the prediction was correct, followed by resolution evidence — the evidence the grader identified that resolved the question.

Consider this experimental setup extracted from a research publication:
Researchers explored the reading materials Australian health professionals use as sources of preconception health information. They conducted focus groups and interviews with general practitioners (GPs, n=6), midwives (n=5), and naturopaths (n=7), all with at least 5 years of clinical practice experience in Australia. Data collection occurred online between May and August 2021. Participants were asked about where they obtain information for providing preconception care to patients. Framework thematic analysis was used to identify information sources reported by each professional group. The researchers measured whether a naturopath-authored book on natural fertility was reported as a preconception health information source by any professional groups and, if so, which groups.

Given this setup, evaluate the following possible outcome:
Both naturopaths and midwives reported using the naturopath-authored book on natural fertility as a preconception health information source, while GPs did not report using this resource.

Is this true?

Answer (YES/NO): YES